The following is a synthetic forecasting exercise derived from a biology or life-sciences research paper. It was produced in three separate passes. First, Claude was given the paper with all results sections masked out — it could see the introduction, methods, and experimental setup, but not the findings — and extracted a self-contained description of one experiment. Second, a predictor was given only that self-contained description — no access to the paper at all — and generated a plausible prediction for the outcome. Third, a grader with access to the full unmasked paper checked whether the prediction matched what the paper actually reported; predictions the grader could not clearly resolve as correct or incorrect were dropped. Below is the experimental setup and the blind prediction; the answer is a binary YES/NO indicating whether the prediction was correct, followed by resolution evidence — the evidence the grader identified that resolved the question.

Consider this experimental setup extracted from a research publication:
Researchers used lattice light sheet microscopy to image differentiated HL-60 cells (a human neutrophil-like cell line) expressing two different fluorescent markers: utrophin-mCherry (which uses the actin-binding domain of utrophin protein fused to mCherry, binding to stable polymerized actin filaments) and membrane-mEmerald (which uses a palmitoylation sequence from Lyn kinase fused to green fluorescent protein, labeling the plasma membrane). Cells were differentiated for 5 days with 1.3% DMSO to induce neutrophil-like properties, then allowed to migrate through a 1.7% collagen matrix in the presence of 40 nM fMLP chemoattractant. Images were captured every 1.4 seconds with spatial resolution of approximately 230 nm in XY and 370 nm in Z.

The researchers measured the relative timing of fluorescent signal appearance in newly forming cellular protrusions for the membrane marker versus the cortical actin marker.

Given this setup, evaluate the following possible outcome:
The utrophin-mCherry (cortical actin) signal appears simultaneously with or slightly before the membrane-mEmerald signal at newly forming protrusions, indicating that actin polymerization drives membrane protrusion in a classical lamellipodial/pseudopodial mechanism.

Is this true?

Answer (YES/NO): NO